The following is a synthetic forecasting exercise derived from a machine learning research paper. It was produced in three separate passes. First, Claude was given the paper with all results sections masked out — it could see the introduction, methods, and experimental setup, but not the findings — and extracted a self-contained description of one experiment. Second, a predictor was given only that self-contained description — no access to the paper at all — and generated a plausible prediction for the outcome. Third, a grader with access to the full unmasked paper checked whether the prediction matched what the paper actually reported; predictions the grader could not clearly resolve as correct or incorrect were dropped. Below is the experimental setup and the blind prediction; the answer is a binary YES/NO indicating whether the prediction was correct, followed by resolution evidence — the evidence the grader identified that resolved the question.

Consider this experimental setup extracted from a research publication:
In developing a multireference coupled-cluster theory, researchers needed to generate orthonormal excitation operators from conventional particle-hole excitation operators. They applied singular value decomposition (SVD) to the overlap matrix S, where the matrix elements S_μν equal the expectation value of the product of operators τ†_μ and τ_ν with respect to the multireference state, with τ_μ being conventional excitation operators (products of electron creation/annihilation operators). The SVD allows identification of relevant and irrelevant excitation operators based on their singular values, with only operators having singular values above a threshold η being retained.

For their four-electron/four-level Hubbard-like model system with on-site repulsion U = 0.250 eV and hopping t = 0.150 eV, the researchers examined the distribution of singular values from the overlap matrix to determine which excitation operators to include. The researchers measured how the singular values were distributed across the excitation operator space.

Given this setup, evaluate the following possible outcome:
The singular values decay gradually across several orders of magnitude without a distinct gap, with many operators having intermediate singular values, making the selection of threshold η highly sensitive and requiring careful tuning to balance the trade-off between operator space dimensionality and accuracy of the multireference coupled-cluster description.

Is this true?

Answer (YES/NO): NO